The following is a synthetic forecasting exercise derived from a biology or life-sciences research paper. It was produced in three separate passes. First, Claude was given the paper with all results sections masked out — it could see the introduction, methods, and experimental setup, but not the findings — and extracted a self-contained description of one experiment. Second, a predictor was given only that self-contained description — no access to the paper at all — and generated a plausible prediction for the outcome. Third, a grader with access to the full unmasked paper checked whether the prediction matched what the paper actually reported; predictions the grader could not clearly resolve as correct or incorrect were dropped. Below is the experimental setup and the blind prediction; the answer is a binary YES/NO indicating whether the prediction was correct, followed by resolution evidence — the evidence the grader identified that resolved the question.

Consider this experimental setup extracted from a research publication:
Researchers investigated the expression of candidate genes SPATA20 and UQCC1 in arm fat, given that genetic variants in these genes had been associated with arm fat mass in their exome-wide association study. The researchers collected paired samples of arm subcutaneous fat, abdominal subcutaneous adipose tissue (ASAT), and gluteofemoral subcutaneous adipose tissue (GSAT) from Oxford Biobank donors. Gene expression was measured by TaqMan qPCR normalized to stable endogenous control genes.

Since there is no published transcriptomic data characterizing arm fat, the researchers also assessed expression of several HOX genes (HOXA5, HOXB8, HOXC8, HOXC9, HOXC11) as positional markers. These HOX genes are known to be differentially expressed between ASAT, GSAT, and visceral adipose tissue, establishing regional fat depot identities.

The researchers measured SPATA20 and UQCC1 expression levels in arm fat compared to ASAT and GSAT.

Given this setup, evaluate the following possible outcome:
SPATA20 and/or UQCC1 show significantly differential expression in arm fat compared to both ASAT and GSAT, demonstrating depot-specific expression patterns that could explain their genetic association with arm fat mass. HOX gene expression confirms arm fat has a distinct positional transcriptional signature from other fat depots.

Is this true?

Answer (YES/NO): NO